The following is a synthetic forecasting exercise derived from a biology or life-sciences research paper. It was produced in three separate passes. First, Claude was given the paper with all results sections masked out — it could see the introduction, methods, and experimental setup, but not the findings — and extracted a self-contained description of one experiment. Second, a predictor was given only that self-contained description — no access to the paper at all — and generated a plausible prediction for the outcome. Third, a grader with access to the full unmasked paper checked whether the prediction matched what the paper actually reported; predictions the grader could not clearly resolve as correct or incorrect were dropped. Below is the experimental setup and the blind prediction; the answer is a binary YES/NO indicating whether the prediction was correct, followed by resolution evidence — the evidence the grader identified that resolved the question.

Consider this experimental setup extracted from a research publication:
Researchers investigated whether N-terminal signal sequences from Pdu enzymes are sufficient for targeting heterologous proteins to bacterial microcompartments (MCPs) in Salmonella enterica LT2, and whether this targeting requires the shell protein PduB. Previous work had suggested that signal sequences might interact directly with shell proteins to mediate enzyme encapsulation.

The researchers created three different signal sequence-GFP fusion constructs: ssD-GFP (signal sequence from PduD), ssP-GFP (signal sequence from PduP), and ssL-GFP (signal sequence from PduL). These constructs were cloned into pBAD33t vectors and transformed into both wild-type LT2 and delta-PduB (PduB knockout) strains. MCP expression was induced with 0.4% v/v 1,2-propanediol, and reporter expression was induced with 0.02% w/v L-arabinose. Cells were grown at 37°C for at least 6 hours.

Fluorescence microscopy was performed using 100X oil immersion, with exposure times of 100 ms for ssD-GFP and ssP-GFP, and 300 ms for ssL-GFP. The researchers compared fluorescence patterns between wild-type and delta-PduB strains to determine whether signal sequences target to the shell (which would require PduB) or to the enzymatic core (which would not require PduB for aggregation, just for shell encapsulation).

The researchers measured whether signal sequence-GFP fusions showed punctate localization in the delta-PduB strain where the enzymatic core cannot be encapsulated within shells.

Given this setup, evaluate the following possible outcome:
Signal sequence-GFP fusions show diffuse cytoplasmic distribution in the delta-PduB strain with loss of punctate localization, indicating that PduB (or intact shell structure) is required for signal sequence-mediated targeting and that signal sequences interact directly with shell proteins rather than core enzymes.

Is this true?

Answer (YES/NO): NO